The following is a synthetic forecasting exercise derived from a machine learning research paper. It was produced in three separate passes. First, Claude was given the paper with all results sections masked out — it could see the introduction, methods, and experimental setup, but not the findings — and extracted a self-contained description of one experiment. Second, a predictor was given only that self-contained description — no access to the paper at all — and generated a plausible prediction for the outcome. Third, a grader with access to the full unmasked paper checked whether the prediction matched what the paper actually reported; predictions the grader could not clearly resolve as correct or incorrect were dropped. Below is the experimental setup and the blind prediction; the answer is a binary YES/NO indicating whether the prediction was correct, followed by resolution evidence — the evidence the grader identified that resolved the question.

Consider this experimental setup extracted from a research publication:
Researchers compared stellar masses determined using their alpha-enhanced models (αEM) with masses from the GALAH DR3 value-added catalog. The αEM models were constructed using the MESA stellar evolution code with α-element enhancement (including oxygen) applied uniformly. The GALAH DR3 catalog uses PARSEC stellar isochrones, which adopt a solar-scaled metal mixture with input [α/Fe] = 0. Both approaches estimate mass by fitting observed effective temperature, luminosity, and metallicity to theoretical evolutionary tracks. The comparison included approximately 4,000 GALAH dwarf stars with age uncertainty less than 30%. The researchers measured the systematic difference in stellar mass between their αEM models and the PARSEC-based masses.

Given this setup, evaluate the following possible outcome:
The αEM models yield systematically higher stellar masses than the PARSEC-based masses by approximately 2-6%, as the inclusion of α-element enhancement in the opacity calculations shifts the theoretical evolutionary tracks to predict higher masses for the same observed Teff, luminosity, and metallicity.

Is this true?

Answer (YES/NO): NO